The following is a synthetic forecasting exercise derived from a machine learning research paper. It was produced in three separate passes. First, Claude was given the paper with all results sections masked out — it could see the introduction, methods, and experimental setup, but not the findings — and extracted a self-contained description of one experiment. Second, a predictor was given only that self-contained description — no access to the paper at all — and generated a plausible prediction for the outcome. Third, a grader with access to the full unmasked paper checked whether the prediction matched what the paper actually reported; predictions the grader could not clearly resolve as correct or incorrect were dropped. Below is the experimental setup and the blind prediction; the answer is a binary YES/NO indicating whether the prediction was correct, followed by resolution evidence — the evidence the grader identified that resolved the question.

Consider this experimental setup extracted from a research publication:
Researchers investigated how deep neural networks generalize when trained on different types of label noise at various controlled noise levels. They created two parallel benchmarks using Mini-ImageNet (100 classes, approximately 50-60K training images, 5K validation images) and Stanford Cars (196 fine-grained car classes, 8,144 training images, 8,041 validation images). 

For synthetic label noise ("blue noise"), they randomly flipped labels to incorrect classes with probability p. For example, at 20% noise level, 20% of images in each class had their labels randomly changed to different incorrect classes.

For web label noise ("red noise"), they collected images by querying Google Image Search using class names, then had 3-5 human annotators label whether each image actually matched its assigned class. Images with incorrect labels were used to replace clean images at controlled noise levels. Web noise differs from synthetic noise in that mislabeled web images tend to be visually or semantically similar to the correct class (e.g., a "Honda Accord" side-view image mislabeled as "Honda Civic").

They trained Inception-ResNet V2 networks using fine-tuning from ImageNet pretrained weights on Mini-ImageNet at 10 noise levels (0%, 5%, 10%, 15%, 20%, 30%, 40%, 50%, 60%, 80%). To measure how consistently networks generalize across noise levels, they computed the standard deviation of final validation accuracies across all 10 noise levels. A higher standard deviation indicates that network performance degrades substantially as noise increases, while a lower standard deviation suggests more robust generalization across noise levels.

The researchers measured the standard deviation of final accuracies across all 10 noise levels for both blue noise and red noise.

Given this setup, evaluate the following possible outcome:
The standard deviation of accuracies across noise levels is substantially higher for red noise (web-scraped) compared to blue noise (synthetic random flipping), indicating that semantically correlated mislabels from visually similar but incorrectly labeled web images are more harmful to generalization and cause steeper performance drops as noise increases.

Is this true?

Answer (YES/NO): NO